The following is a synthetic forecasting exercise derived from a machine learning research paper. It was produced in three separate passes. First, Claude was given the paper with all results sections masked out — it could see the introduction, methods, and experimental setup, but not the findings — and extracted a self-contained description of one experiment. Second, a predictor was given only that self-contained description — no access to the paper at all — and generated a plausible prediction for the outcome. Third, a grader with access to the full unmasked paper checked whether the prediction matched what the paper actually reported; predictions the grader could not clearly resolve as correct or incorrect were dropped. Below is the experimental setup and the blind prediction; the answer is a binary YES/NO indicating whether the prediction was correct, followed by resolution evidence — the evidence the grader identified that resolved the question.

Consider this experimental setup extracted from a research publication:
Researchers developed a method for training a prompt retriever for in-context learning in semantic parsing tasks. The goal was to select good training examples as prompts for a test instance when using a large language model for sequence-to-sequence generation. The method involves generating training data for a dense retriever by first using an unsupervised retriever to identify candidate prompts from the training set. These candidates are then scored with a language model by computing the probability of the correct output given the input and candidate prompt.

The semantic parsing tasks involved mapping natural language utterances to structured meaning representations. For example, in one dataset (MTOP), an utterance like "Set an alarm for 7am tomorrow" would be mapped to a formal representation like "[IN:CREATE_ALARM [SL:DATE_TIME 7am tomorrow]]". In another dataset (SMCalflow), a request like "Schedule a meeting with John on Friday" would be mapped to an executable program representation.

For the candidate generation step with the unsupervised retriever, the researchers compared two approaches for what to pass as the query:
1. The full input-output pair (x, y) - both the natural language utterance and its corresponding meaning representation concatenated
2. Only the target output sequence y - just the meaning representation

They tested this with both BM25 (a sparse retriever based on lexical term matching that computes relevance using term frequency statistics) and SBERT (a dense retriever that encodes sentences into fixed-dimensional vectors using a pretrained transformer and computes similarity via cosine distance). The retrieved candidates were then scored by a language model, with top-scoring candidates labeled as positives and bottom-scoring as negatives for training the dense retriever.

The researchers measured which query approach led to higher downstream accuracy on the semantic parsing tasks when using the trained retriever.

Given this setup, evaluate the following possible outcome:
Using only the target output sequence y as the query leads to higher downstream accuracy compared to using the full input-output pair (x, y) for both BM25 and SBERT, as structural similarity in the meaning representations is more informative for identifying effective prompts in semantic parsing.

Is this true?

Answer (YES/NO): YES